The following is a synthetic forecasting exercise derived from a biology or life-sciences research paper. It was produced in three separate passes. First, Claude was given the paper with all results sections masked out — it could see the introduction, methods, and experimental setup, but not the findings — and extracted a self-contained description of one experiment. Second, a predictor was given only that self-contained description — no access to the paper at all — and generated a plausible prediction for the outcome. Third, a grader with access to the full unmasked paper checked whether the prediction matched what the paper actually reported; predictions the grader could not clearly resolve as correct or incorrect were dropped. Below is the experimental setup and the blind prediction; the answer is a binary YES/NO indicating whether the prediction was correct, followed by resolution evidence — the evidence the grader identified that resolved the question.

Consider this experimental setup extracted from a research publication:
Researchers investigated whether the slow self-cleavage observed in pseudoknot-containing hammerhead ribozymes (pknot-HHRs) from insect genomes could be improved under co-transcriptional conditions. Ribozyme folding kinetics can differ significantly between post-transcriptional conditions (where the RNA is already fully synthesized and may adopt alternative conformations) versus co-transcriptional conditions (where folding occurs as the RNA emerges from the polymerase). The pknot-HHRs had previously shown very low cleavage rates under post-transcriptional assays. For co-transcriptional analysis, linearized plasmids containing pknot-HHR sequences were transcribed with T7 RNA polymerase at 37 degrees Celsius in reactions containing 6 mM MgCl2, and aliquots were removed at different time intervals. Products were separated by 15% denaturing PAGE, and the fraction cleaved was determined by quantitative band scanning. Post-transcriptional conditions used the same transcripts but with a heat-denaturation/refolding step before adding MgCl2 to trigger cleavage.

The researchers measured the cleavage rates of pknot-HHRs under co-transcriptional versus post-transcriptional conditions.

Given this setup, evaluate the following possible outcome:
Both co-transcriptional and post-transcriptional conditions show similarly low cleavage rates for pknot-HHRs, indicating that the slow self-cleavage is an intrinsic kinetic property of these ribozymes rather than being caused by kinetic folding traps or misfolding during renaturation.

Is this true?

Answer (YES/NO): YES